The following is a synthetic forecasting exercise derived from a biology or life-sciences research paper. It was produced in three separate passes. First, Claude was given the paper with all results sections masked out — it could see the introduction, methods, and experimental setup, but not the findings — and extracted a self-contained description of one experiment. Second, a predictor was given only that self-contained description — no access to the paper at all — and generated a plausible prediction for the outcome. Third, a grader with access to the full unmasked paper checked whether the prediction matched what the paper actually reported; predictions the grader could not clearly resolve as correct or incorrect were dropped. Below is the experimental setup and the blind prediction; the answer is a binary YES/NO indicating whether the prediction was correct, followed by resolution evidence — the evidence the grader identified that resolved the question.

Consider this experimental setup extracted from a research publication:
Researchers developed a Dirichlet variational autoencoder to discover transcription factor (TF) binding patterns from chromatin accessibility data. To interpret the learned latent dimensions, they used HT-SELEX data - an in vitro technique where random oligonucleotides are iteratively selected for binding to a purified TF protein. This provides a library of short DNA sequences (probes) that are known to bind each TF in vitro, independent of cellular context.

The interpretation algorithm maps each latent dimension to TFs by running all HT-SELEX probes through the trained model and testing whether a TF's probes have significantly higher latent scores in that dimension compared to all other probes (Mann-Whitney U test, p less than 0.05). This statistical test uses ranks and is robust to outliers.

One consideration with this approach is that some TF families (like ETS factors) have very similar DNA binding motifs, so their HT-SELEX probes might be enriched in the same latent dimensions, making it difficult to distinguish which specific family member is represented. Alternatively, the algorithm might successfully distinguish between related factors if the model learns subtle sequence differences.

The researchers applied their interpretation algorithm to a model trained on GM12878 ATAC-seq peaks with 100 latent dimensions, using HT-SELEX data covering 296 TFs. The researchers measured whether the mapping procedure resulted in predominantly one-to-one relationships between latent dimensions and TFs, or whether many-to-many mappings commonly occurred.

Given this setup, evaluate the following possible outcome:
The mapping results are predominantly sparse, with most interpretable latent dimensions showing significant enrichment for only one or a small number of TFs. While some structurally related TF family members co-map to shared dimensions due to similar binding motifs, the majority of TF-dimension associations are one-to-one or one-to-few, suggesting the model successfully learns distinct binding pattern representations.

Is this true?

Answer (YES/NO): YES